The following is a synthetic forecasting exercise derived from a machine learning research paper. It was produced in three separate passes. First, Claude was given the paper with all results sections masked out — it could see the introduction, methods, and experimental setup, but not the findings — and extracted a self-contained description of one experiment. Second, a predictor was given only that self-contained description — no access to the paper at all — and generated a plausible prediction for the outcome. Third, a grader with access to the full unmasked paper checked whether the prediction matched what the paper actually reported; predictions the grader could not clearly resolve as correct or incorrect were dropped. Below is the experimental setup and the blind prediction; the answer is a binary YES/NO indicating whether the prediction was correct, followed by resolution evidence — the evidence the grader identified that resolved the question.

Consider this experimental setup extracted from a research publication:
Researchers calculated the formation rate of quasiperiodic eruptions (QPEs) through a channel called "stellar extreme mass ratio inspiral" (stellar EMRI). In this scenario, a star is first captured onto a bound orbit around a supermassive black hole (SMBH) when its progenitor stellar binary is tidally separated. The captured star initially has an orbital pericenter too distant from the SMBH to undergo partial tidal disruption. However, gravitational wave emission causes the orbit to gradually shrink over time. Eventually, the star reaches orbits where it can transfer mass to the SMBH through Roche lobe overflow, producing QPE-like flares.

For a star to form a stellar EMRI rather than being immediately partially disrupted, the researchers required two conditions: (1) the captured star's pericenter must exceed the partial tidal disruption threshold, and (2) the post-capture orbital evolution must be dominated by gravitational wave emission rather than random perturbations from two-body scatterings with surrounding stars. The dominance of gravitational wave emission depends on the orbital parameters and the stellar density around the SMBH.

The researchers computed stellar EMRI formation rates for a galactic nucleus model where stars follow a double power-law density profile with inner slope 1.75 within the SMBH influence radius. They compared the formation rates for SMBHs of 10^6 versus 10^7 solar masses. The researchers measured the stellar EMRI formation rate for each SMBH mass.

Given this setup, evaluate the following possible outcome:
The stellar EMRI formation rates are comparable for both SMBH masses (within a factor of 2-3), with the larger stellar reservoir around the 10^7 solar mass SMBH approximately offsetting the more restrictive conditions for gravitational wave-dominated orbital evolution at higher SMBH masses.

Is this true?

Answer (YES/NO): NO